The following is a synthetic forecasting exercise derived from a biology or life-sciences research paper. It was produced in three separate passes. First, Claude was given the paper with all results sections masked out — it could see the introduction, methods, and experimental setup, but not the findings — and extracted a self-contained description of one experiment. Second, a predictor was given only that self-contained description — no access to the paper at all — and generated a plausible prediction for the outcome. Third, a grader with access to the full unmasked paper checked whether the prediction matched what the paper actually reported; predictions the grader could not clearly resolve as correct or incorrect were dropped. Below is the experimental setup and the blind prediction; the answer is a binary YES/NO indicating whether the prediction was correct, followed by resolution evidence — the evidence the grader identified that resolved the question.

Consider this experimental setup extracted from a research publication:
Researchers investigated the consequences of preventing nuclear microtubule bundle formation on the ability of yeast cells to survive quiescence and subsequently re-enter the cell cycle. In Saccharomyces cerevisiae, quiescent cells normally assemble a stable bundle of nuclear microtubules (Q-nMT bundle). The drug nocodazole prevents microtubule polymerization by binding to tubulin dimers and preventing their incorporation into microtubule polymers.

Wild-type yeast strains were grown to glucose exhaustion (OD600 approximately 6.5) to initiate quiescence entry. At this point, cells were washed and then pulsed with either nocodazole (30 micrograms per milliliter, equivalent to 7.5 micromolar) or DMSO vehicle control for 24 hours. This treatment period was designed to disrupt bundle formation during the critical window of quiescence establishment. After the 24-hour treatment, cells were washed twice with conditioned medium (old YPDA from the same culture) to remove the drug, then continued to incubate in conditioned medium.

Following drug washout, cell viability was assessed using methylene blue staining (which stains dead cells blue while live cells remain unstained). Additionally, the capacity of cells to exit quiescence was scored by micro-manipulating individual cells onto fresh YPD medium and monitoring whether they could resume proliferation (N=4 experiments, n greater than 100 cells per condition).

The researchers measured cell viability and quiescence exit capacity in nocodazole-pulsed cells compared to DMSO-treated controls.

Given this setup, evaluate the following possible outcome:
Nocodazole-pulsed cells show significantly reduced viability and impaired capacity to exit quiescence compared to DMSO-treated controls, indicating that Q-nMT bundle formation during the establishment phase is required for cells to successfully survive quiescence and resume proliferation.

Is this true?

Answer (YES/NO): YES